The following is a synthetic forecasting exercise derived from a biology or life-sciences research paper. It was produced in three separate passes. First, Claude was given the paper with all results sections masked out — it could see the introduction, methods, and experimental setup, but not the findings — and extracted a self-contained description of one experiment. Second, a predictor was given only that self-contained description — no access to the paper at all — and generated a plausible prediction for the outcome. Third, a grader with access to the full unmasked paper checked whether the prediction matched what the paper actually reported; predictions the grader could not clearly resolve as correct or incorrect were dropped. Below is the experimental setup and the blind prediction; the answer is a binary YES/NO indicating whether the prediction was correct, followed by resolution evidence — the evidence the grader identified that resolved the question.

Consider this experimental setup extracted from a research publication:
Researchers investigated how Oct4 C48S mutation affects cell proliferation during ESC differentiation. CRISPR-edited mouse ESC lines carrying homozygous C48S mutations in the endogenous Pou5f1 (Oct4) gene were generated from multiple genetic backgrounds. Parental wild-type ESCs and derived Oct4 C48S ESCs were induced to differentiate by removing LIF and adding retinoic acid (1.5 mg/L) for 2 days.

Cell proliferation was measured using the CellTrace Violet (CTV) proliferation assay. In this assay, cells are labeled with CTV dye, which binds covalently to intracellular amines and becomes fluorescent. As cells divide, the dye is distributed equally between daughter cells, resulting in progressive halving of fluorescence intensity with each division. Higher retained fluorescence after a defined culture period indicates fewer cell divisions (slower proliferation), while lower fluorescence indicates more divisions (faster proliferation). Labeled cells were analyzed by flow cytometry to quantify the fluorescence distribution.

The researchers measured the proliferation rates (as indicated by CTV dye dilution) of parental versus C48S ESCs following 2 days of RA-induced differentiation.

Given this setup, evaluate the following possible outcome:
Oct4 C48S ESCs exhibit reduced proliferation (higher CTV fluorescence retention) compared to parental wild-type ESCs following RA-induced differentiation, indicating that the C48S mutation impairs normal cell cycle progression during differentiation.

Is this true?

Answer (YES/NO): YES